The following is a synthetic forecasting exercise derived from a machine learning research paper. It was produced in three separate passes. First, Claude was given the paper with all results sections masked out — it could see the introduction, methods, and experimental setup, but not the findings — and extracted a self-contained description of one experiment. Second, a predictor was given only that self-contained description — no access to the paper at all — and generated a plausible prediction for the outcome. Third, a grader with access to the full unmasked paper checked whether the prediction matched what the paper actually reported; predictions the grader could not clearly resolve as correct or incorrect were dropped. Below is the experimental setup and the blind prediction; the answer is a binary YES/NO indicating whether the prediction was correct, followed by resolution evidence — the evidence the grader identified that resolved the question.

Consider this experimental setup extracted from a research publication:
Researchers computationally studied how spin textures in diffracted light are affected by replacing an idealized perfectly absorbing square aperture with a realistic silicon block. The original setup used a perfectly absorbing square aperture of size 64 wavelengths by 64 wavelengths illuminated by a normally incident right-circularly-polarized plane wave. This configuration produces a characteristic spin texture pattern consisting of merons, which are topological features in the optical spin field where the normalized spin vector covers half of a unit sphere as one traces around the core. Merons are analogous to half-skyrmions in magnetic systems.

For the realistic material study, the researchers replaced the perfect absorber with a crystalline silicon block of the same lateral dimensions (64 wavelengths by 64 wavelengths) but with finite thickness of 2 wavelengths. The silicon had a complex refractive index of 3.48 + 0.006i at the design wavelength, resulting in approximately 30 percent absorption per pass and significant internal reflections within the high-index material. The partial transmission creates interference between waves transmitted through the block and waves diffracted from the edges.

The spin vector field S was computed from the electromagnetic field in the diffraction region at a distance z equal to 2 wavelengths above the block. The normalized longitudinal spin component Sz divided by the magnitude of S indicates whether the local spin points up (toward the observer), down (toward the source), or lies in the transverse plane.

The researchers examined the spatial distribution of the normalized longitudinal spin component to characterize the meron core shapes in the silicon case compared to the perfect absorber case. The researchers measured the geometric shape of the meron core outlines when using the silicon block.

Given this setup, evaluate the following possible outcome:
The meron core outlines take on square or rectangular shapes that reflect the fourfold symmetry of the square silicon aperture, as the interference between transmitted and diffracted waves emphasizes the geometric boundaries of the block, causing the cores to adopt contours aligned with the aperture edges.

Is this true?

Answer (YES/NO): NO